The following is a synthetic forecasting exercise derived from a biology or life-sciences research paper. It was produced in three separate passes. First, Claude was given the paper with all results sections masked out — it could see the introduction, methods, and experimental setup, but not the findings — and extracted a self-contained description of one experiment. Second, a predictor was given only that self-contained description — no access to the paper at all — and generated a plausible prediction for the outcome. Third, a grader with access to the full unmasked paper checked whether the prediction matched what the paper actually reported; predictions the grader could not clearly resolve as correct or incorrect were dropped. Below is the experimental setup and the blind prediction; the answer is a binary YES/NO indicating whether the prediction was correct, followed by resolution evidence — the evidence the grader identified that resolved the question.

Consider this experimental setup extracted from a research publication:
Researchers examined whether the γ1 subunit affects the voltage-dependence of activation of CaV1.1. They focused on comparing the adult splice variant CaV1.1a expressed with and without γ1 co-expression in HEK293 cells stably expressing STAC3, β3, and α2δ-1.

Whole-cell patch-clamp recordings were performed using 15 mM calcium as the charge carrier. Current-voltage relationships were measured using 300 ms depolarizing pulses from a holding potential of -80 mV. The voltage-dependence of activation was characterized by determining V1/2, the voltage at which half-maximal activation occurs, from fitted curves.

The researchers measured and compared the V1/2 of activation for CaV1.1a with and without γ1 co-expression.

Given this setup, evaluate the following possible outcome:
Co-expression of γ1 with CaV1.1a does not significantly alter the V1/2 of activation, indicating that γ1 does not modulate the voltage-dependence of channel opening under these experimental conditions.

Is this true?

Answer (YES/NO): YES